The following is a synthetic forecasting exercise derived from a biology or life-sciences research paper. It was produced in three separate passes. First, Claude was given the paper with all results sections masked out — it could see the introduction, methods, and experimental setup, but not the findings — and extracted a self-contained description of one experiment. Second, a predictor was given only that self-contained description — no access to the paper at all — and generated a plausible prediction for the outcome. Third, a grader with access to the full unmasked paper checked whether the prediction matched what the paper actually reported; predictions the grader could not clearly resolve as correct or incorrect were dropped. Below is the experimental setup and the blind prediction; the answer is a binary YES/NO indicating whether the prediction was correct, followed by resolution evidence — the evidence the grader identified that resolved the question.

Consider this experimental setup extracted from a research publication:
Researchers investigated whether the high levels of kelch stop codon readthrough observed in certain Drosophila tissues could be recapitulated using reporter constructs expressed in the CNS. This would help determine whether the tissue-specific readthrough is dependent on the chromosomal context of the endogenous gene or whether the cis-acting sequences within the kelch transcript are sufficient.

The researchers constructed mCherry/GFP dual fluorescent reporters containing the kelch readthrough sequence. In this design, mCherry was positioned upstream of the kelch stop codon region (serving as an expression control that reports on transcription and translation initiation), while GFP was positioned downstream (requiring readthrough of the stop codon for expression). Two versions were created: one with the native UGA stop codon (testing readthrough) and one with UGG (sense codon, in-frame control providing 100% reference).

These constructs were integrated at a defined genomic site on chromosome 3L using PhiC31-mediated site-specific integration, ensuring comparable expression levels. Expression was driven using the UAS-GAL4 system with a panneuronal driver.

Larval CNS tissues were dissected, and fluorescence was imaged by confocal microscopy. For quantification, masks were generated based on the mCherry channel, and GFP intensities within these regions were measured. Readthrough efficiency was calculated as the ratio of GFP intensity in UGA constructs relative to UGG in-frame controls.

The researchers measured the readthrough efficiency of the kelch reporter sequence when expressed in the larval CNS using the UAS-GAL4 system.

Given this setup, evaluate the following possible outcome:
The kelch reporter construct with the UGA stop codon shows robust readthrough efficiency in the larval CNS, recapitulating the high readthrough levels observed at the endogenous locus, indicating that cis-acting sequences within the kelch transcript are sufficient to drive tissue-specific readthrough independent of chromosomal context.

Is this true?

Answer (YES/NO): YES